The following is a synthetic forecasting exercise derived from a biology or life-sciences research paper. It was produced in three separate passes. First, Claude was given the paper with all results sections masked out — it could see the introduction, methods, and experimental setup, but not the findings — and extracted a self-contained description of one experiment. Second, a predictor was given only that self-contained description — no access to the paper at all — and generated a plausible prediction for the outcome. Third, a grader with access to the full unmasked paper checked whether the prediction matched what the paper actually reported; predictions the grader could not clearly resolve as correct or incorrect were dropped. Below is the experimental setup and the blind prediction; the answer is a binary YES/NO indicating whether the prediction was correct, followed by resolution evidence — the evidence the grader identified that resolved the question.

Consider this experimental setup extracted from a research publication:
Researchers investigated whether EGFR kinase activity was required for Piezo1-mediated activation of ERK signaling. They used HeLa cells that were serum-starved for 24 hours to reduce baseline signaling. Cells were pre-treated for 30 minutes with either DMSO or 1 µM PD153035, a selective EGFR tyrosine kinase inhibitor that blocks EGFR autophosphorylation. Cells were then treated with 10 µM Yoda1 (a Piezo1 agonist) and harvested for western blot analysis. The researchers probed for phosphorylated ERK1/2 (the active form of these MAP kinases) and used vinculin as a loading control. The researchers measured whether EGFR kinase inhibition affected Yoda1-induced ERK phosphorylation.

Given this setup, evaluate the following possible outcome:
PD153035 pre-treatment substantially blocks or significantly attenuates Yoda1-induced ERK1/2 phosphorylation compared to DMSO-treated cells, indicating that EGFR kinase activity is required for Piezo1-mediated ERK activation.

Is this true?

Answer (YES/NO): NO